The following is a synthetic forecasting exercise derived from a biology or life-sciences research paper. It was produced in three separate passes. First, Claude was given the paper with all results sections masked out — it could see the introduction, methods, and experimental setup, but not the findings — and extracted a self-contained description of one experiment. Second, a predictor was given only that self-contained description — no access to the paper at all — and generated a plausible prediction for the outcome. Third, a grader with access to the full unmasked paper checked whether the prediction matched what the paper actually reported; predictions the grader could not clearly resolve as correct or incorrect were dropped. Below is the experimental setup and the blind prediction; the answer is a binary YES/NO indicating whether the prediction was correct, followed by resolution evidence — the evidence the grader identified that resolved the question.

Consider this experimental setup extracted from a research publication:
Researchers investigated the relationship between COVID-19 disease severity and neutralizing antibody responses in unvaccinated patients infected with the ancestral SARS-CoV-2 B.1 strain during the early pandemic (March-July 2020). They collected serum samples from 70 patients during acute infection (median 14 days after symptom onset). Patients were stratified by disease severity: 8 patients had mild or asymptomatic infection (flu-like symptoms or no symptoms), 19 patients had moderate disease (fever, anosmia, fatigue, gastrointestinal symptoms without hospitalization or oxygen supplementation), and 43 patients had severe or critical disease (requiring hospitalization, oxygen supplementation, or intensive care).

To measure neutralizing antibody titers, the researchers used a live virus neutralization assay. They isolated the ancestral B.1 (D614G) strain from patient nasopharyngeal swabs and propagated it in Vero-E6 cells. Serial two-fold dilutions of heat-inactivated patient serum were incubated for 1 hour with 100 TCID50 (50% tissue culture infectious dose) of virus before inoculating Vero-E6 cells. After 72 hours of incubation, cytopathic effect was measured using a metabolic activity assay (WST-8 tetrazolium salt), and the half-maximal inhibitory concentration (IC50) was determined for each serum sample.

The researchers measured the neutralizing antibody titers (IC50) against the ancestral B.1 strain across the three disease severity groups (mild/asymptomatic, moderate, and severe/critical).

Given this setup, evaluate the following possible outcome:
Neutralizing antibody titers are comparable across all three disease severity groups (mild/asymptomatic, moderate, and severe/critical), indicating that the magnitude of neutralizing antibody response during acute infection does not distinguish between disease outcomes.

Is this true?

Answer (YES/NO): NO